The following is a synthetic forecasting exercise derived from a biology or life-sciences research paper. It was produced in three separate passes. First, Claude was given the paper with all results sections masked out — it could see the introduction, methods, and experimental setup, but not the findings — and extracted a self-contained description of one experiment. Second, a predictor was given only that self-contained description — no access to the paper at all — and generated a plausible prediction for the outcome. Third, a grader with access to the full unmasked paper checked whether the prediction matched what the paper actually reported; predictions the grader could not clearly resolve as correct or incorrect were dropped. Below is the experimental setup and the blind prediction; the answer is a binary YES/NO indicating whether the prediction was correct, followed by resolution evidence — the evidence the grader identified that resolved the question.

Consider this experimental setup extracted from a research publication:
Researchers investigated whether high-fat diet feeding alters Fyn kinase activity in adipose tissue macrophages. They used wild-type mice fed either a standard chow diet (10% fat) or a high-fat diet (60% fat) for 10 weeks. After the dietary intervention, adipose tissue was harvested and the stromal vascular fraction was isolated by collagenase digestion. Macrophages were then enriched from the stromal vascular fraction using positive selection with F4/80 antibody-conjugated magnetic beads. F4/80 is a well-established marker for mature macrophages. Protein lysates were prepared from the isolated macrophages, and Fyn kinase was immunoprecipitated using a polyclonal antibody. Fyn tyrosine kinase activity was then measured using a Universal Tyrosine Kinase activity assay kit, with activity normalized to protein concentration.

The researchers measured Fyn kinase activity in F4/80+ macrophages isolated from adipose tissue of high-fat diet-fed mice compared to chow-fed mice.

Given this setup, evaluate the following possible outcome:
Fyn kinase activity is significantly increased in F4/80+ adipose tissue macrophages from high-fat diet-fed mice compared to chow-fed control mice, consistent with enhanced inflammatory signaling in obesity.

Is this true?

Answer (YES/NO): YES